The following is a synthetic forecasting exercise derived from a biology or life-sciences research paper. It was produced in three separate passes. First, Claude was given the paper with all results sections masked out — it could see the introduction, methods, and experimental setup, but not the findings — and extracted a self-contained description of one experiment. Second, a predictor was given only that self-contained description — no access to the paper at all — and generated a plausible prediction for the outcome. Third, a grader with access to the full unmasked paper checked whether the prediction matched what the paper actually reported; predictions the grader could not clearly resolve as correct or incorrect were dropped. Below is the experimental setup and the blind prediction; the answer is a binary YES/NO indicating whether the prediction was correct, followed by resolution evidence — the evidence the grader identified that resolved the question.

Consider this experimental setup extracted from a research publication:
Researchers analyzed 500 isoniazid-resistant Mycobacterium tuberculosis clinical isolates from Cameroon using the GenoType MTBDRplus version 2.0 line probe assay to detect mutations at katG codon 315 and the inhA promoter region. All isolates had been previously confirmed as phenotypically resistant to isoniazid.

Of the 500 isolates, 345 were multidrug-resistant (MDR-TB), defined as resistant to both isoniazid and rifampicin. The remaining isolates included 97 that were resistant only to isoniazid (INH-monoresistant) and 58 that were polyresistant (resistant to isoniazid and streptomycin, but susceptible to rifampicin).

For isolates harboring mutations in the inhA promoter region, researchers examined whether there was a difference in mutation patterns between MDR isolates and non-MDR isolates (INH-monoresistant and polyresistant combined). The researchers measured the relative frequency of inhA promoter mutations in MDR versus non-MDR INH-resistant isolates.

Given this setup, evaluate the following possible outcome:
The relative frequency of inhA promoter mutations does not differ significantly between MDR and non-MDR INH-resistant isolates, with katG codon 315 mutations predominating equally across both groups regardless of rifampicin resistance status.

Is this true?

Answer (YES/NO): NO